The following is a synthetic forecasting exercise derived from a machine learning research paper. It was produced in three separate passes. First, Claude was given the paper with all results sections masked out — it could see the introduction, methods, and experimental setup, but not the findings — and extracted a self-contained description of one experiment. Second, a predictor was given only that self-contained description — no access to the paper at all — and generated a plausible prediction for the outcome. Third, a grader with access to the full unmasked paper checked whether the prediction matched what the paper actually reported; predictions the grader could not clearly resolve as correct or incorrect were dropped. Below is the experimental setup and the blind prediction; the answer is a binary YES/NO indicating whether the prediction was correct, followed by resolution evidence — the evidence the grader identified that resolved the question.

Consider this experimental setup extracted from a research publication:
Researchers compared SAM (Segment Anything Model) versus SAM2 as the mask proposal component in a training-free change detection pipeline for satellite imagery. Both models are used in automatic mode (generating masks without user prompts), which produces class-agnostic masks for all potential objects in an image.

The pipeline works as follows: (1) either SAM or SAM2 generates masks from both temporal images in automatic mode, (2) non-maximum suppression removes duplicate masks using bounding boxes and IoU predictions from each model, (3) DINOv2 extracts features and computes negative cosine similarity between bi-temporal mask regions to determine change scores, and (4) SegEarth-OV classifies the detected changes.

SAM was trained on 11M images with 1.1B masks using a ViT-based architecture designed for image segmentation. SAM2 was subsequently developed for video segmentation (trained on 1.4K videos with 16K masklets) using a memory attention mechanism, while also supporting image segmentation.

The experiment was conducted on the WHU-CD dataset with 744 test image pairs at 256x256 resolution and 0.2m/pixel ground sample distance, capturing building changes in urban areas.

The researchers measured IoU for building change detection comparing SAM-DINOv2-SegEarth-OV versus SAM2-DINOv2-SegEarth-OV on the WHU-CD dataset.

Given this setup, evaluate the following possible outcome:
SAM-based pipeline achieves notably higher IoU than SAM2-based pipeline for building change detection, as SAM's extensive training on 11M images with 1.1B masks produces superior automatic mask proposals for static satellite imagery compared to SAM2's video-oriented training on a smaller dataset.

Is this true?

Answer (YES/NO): NO